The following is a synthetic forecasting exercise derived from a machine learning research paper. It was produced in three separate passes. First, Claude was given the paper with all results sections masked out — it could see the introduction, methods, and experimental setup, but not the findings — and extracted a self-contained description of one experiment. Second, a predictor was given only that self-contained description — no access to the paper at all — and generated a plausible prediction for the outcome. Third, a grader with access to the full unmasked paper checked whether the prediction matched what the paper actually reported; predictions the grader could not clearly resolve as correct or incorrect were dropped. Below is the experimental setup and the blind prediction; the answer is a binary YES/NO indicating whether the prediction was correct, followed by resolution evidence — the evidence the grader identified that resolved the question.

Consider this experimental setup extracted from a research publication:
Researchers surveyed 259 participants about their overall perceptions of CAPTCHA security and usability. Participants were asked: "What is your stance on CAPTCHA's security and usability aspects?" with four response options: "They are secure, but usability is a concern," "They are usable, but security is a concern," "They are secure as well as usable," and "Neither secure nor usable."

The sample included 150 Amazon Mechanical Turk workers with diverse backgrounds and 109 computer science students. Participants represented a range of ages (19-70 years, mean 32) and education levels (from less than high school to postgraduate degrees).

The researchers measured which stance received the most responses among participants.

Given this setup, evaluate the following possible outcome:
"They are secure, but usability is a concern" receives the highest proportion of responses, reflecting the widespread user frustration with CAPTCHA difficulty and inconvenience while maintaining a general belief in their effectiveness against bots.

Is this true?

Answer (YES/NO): NO